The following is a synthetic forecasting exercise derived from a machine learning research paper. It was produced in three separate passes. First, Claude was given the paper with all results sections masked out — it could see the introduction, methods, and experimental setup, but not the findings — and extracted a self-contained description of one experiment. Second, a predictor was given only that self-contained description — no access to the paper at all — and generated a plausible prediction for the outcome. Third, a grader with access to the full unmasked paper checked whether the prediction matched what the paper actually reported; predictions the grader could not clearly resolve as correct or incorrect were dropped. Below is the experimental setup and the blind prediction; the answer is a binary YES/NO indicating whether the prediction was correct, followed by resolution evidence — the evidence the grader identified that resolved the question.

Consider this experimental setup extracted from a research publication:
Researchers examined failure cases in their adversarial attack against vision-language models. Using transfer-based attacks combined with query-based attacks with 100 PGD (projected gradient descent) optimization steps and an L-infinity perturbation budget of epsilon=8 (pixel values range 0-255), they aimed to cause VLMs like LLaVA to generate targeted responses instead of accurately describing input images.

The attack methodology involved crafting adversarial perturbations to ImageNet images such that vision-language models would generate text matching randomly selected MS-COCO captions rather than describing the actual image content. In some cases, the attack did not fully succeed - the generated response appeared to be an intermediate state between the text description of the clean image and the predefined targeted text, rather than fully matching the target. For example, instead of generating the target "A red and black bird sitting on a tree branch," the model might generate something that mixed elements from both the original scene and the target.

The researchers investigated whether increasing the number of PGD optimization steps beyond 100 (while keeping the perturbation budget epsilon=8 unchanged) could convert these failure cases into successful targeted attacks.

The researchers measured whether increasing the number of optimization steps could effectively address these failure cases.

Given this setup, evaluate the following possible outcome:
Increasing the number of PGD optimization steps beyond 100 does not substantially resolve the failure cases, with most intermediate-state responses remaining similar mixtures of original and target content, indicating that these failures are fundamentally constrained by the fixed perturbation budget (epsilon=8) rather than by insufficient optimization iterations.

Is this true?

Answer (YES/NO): NO